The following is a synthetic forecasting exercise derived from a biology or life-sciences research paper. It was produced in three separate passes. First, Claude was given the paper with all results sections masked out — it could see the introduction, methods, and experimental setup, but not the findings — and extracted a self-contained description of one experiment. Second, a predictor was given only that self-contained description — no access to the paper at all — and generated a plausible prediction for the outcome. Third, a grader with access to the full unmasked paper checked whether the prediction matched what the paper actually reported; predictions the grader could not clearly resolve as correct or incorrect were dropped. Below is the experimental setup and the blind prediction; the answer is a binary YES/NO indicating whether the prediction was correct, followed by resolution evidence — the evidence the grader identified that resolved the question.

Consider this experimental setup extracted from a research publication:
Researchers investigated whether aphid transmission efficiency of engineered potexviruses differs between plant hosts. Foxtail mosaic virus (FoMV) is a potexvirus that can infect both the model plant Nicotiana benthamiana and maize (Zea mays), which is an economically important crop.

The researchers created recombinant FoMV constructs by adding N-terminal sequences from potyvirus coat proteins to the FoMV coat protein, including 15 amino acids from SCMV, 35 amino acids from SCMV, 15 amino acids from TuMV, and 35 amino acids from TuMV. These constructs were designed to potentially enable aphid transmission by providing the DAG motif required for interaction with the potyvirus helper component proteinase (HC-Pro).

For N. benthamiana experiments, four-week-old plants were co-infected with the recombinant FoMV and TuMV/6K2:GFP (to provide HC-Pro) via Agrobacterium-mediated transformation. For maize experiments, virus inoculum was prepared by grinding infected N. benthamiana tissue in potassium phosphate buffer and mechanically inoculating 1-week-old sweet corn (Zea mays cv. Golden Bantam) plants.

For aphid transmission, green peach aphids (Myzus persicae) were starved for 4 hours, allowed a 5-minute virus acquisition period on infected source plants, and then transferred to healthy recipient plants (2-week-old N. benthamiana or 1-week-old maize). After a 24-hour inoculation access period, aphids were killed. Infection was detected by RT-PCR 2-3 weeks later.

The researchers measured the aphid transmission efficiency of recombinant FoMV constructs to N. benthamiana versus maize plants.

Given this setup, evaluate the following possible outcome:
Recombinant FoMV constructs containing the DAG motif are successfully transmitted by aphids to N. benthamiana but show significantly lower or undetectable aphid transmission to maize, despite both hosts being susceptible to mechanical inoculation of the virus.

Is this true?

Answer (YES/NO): NO